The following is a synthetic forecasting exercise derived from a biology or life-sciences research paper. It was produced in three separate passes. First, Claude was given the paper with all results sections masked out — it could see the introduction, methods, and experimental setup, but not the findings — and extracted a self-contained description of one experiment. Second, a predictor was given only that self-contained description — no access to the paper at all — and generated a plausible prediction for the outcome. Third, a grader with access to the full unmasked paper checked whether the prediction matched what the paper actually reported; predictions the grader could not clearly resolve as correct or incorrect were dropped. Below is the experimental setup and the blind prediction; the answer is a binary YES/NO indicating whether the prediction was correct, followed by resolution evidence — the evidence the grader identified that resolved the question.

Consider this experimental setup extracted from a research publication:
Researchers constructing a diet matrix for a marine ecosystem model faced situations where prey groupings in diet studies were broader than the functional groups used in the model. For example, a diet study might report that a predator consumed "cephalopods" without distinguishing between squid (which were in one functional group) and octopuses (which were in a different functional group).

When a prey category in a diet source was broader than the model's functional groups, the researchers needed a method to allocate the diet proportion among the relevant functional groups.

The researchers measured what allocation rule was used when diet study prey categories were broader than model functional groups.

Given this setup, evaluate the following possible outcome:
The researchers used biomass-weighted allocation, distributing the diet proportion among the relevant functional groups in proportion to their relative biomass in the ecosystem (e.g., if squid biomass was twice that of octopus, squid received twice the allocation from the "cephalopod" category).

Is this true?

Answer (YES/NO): YES